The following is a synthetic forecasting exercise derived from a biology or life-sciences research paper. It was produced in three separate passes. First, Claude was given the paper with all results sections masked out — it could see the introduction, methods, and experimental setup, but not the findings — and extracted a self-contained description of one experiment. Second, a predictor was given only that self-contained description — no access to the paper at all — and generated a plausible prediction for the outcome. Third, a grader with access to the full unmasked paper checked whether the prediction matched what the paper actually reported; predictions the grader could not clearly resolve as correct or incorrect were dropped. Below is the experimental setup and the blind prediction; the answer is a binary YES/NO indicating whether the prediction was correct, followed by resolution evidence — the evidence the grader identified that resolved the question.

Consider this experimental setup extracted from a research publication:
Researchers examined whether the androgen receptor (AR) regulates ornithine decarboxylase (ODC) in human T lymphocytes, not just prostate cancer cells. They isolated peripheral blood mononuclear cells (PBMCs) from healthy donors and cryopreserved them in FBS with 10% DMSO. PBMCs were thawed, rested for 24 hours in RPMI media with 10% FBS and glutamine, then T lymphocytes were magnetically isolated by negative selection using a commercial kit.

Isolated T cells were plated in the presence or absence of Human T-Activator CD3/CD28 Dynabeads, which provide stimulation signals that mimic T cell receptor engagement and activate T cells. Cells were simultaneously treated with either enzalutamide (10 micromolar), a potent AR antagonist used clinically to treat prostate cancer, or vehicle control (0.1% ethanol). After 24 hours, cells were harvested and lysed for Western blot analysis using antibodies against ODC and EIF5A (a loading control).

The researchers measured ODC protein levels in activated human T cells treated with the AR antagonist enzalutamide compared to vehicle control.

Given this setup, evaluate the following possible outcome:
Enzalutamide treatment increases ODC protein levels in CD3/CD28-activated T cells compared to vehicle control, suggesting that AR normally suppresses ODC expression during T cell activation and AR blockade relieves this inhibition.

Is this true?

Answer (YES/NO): NO